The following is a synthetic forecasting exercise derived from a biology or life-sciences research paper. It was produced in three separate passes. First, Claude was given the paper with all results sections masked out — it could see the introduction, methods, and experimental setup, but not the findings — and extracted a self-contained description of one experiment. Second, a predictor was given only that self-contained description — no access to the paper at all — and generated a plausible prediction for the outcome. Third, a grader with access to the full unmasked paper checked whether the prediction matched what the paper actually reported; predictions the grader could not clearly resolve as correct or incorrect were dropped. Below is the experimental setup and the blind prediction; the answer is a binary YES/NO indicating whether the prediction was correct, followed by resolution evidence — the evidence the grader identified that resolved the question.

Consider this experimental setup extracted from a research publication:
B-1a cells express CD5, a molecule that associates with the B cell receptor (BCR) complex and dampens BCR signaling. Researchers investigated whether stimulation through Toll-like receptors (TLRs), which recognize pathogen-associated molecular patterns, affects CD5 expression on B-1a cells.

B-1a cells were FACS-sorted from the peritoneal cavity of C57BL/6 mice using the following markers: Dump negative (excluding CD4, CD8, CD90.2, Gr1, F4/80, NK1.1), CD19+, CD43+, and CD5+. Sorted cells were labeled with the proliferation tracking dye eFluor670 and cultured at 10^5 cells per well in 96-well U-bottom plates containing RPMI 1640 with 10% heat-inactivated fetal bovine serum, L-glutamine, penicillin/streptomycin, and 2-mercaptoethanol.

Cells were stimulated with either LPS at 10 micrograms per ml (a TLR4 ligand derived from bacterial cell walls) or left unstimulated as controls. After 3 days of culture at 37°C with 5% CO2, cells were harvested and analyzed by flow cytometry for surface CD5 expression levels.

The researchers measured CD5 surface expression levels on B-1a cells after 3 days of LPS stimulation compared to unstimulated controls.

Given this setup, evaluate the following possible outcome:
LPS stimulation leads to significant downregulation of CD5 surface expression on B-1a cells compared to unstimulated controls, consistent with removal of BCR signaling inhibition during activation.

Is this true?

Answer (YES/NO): YES